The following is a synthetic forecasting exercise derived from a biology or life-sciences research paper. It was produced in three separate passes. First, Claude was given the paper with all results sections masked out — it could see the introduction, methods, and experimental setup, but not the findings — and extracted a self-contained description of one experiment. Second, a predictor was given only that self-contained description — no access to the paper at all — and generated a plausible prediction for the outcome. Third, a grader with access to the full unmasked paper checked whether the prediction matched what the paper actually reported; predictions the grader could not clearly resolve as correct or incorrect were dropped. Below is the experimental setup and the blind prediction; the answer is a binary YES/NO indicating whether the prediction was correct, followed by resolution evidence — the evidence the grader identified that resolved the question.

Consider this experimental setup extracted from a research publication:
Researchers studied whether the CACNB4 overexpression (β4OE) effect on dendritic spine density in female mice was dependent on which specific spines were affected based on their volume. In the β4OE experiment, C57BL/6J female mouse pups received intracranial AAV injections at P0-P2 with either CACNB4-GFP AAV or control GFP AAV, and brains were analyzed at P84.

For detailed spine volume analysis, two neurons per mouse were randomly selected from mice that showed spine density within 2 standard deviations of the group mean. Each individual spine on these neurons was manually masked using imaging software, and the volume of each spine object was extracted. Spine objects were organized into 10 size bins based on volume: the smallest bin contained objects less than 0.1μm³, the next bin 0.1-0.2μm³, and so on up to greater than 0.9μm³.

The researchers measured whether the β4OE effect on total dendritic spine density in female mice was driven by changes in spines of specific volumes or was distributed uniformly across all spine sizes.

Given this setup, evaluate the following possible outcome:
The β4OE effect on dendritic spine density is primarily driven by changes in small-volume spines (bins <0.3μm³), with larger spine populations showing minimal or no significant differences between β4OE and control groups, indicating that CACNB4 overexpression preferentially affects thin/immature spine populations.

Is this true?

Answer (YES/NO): YES